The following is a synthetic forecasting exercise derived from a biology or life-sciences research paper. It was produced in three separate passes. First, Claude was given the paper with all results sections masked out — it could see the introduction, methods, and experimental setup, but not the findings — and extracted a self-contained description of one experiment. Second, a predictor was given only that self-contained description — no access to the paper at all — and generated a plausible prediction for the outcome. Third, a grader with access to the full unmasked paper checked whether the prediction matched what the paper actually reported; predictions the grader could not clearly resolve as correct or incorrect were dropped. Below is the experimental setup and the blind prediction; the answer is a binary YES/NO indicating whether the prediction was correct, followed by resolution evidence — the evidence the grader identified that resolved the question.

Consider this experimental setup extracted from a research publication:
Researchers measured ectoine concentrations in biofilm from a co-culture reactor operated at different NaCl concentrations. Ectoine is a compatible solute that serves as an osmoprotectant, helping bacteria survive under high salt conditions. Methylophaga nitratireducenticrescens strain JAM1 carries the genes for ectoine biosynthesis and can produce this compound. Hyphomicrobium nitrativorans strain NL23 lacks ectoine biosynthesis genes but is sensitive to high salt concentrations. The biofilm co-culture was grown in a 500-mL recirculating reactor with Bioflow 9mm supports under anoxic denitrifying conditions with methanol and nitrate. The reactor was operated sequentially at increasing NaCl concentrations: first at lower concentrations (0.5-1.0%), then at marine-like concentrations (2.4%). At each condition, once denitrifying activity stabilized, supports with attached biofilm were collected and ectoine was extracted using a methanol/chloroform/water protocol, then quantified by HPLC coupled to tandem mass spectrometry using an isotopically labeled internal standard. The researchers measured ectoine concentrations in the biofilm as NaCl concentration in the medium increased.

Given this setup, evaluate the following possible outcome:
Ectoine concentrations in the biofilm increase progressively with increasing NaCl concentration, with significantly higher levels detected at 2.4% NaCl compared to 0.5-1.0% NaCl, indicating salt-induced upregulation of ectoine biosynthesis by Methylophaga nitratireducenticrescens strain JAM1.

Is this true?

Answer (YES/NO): YES